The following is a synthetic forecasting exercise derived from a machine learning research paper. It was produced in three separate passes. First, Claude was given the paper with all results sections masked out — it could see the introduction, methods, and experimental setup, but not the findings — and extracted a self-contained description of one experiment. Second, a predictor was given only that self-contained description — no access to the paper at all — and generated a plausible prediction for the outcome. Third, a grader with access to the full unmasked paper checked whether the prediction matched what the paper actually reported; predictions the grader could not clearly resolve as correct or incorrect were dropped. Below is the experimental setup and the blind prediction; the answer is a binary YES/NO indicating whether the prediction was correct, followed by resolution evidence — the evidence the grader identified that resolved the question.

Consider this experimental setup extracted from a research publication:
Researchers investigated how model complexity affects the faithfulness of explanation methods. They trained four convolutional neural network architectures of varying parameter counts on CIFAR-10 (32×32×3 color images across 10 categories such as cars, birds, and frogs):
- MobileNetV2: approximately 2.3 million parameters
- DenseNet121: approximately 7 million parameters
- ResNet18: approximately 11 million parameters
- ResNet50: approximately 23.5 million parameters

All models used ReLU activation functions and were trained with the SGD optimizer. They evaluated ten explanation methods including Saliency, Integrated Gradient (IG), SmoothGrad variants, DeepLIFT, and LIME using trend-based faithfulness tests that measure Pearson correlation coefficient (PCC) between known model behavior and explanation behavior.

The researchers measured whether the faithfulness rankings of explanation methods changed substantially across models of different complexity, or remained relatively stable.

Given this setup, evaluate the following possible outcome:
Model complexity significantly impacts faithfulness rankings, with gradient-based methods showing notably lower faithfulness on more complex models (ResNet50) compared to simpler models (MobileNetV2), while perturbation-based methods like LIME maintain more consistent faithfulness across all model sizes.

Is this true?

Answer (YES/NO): NO